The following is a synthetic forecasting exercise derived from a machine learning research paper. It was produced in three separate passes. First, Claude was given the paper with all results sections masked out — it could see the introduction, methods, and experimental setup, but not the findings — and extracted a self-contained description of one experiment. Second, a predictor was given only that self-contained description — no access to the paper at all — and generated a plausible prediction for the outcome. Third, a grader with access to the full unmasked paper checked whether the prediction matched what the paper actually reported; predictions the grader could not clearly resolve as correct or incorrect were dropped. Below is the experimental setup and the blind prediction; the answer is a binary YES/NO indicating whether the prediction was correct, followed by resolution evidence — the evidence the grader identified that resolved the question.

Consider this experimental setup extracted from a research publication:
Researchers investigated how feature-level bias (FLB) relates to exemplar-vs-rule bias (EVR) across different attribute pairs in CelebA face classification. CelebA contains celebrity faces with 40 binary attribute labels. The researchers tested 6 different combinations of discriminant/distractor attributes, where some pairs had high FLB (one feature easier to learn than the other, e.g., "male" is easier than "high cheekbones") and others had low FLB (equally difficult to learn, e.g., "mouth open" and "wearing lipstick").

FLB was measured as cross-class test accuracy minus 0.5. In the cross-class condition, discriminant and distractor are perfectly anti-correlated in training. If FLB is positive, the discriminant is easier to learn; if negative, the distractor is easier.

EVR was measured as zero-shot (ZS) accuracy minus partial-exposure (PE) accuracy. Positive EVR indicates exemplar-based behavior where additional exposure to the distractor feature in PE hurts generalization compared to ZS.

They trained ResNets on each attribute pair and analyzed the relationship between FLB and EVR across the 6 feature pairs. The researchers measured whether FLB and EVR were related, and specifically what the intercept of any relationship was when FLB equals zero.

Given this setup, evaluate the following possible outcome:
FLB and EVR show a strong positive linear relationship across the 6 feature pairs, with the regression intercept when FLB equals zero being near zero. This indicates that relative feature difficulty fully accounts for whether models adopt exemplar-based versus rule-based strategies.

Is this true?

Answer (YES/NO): NO